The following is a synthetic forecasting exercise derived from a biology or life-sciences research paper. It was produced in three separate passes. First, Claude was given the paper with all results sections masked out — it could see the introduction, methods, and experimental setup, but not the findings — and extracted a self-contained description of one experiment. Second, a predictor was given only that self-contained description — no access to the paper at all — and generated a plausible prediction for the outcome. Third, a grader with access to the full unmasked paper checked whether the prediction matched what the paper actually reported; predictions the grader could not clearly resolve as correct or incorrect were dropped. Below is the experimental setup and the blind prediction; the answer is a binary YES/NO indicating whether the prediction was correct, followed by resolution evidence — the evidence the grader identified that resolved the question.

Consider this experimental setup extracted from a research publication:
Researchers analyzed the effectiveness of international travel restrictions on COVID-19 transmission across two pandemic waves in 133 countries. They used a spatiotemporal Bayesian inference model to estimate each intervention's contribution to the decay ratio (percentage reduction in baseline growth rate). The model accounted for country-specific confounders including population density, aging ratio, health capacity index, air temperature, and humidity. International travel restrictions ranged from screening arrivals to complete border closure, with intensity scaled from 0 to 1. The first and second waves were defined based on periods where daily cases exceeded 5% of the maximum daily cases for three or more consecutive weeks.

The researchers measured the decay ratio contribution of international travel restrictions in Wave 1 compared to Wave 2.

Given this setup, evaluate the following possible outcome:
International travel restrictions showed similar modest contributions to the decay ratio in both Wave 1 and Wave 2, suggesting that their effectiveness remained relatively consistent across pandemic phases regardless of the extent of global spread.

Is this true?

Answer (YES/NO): NO